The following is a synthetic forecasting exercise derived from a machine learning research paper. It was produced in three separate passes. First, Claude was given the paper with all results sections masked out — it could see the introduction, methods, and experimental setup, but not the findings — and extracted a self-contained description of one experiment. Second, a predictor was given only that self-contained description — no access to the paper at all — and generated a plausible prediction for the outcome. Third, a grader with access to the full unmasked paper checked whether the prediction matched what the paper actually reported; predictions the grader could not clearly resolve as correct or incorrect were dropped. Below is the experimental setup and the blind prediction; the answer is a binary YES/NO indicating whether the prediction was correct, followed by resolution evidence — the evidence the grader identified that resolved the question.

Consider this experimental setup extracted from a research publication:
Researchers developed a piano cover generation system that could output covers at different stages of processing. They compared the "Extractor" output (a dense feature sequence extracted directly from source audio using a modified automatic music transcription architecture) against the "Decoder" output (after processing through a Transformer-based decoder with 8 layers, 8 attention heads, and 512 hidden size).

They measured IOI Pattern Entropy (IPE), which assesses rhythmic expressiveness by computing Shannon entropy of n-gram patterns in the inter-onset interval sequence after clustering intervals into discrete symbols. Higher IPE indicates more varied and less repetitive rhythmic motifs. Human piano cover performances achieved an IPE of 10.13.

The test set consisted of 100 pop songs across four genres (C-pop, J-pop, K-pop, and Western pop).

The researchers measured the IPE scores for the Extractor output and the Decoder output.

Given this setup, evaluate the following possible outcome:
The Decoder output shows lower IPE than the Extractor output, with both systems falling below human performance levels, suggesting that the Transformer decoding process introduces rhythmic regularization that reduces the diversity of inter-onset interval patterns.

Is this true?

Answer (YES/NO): NO